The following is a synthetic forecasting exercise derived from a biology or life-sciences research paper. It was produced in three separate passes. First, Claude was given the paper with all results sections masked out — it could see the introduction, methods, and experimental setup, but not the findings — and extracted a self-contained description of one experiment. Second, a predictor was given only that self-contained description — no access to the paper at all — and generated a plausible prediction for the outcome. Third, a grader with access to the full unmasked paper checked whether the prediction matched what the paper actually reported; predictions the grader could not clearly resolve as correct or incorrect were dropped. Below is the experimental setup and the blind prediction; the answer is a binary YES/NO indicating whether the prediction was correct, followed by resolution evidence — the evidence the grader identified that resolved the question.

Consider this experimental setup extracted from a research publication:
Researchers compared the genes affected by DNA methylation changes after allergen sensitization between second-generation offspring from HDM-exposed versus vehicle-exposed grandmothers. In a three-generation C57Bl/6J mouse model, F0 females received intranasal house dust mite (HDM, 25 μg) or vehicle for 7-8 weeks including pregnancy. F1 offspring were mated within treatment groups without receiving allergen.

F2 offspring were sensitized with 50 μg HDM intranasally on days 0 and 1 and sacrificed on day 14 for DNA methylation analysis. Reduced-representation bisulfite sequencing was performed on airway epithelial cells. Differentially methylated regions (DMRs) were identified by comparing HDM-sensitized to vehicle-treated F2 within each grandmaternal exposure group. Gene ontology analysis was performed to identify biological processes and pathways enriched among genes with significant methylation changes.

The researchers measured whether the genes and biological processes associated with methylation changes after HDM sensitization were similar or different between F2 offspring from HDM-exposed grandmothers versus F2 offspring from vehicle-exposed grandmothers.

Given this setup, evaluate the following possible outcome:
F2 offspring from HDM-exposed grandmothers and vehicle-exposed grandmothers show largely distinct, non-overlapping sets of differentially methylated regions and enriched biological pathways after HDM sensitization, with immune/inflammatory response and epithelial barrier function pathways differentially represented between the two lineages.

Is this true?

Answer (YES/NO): YES